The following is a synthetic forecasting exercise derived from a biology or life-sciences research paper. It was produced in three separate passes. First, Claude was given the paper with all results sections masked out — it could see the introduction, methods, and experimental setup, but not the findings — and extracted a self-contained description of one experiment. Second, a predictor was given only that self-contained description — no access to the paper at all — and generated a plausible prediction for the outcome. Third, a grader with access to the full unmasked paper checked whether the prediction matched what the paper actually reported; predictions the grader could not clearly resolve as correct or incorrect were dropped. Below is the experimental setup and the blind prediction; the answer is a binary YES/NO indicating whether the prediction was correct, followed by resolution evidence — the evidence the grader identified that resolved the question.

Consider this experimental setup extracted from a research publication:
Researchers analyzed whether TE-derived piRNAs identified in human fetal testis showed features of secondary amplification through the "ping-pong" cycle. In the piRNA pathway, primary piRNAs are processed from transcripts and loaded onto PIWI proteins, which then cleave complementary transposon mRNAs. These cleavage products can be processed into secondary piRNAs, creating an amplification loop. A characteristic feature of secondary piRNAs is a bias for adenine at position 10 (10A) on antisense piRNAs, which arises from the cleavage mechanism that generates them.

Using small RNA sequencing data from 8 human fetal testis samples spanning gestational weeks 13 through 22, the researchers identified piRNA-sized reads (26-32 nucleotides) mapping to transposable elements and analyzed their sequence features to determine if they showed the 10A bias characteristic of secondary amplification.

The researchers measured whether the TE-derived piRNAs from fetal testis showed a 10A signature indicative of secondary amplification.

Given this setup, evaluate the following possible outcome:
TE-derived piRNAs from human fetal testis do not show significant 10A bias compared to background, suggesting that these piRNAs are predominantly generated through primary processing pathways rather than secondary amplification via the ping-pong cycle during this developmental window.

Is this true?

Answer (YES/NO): NO